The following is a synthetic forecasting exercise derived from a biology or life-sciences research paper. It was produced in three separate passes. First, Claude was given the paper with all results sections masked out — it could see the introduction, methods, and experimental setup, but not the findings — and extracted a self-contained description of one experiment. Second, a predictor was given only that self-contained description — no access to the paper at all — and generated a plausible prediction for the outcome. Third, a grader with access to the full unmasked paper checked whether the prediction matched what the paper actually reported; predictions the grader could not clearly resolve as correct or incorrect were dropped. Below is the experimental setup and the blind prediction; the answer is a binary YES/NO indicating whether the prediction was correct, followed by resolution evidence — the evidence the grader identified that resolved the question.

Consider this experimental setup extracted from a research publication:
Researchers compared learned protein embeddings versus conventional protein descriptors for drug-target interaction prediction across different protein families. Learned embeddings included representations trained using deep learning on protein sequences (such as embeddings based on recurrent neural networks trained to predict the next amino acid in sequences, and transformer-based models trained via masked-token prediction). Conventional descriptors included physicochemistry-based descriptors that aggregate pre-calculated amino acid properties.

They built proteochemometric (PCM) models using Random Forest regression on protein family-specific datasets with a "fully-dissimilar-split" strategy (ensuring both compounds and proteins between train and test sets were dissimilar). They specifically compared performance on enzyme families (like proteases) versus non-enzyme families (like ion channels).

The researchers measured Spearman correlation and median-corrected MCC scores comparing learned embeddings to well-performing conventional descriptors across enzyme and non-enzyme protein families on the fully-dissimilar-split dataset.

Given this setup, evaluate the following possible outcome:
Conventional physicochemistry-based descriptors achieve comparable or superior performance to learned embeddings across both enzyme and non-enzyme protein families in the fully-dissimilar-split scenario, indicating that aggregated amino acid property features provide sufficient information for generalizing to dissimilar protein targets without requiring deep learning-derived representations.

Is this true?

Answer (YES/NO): NO